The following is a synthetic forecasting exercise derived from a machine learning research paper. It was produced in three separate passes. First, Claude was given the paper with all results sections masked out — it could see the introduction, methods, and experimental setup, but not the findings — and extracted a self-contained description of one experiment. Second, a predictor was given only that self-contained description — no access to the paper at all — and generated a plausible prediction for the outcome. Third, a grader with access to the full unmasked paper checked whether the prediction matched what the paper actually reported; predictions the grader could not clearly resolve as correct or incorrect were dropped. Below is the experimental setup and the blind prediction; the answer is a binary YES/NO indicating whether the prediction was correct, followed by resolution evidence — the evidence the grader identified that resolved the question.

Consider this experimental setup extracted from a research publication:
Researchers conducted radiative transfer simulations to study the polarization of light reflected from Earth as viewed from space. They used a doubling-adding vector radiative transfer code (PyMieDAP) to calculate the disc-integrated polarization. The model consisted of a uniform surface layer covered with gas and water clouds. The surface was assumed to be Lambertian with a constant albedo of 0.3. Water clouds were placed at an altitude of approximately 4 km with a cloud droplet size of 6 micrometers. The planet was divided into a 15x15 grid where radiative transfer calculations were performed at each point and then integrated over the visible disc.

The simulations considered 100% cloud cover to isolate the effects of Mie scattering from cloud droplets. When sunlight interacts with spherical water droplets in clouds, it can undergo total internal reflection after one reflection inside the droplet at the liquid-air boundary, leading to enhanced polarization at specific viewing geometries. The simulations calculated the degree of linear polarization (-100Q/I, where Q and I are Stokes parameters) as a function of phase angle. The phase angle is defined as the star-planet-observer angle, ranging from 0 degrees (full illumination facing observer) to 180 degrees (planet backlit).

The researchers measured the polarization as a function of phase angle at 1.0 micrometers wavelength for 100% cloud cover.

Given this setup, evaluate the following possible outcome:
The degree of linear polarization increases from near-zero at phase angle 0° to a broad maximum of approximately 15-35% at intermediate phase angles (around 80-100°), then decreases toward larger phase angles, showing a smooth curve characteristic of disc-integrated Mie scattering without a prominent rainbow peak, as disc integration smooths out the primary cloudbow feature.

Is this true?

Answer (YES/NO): NO